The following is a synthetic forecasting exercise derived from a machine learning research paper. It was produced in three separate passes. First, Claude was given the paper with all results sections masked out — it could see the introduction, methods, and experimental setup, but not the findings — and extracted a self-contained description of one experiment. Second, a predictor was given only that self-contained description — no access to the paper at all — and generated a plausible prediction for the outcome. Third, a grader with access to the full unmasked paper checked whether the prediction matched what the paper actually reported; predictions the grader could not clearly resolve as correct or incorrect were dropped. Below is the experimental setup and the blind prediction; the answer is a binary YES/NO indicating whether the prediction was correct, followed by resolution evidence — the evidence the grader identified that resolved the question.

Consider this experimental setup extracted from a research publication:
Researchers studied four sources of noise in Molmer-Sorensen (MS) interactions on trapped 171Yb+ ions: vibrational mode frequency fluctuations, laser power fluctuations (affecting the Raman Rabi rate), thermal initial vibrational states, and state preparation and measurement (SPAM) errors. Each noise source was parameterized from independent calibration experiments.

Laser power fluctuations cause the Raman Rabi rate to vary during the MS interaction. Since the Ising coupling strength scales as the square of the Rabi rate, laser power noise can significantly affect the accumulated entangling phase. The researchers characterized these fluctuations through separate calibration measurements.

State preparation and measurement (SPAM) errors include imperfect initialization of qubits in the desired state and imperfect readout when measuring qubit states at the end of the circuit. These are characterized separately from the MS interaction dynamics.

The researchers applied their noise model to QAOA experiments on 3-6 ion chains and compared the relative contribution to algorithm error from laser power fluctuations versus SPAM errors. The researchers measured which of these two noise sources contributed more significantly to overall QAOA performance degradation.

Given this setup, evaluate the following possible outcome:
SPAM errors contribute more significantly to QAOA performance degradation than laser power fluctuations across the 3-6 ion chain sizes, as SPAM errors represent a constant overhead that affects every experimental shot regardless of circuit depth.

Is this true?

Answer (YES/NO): YES